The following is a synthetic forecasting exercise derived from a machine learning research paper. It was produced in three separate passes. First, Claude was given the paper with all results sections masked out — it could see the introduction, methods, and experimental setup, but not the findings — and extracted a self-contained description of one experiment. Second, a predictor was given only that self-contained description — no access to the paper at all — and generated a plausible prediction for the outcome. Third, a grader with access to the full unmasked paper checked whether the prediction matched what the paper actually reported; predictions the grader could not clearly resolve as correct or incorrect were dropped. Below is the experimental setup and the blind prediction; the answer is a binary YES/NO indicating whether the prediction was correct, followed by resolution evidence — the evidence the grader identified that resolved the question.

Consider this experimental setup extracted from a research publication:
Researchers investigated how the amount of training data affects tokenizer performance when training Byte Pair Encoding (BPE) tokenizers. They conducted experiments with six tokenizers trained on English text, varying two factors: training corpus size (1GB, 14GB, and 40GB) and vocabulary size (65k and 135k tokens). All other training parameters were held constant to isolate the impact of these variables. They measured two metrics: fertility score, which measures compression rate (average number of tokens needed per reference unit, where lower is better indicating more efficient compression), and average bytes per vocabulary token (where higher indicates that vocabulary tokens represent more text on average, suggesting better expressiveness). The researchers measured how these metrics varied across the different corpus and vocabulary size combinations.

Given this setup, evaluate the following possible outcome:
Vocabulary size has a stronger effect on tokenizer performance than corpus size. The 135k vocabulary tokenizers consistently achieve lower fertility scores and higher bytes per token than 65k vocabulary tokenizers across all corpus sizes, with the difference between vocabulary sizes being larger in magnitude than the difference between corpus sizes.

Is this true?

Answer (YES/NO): NO